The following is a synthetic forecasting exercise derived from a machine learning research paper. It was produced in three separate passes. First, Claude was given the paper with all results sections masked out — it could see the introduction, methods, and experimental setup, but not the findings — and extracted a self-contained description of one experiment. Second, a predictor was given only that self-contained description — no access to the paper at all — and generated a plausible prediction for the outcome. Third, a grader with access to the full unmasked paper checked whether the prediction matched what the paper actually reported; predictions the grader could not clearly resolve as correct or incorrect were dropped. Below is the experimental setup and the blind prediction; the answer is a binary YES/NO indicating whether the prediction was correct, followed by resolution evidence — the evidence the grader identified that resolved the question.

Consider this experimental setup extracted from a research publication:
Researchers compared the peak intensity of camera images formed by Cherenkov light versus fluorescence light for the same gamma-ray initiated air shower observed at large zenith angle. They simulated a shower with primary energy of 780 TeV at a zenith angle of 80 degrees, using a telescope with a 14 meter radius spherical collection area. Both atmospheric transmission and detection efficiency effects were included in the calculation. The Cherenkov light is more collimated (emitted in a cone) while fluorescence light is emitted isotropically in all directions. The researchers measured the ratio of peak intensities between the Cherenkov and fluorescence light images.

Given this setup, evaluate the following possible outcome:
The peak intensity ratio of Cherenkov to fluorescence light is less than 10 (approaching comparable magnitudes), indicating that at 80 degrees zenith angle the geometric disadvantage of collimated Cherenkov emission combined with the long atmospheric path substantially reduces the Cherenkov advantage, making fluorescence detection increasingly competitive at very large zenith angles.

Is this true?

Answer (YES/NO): NO